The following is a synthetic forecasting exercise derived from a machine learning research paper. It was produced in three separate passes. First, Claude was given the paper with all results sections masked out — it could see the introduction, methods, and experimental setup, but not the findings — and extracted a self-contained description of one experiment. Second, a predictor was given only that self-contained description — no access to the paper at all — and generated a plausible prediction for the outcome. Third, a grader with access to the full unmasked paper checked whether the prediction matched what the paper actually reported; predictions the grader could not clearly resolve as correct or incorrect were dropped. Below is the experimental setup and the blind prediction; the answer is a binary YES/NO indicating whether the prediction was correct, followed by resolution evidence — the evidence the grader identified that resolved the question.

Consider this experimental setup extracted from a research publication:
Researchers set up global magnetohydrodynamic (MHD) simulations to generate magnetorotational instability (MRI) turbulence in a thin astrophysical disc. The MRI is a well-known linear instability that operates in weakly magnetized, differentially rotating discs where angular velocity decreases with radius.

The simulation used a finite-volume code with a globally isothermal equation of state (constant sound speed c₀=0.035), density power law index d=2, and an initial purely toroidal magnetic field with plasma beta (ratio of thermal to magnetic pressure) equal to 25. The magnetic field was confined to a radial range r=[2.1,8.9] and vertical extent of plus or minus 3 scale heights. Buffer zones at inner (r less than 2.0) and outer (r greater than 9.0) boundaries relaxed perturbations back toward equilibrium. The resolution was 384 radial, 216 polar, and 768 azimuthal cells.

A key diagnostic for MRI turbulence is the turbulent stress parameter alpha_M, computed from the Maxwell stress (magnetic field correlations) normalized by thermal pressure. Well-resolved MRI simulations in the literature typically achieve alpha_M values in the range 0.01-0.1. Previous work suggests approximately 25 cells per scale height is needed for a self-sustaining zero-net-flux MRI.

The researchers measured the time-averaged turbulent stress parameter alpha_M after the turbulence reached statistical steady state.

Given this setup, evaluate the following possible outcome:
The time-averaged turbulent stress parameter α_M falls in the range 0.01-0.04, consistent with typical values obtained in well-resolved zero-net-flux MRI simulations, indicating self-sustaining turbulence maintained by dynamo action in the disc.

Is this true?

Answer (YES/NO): YES